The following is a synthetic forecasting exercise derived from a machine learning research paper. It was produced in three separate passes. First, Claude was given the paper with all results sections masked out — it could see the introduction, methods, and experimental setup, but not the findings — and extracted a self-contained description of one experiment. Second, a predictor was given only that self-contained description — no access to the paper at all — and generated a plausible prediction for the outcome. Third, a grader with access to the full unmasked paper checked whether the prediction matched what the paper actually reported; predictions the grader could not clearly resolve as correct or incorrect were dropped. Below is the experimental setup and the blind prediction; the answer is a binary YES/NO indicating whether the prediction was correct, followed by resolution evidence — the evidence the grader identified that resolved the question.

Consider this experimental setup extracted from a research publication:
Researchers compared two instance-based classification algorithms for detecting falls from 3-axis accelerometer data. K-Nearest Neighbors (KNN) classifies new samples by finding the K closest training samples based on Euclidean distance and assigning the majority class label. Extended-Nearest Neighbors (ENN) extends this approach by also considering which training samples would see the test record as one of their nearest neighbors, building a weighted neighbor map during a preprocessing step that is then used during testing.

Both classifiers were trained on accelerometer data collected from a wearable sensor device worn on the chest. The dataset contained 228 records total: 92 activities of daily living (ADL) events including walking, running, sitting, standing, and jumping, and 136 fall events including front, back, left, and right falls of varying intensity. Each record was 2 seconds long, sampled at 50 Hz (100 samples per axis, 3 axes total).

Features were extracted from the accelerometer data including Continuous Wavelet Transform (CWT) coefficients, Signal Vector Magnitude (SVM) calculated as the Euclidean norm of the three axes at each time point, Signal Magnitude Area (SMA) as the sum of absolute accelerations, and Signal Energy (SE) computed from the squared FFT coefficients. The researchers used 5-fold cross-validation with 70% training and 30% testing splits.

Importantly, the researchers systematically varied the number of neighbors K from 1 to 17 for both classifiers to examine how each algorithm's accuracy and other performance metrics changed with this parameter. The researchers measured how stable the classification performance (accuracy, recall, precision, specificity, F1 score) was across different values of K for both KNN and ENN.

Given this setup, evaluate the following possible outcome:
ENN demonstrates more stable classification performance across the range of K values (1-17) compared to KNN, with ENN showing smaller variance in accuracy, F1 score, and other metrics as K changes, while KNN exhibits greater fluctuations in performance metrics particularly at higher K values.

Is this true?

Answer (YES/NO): YES